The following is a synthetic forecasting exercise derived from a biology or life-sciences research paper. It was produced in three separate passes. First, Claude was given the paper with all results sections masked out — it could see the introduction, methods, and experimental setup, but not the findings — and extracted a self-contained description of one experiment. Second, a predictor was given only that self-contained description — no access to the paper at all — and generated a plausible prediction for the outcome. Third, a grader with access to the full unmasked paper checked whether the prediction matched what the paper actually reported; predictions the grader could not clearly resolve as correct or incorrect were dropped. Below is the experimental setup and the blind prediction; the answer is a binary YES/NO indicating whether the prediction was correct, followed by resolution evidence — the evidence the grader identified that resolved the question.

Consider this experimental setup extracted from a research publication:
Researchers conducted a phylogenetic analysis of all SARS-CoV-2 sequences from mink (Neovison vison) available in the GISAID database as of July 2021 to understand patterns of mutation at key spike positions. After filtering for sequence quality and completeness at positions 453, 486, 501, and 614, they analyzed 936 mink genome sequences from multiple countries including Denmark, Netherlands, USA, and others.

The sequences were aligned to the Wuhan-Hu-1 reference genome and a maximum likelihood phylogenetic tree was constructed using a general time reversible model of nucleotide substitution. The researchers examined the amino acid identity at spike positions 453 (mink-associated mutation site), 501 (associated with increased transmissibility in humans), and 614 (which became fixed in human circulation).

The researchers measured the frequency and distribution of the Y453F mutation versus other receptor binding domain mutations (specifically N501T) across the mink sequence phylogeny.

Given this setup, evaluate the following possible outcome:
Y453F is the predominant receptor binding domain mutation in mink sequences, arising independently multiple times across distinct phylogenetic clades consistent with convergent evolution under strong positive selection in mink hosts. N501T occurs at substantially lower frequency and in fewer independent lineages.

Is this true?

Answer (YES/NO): NO